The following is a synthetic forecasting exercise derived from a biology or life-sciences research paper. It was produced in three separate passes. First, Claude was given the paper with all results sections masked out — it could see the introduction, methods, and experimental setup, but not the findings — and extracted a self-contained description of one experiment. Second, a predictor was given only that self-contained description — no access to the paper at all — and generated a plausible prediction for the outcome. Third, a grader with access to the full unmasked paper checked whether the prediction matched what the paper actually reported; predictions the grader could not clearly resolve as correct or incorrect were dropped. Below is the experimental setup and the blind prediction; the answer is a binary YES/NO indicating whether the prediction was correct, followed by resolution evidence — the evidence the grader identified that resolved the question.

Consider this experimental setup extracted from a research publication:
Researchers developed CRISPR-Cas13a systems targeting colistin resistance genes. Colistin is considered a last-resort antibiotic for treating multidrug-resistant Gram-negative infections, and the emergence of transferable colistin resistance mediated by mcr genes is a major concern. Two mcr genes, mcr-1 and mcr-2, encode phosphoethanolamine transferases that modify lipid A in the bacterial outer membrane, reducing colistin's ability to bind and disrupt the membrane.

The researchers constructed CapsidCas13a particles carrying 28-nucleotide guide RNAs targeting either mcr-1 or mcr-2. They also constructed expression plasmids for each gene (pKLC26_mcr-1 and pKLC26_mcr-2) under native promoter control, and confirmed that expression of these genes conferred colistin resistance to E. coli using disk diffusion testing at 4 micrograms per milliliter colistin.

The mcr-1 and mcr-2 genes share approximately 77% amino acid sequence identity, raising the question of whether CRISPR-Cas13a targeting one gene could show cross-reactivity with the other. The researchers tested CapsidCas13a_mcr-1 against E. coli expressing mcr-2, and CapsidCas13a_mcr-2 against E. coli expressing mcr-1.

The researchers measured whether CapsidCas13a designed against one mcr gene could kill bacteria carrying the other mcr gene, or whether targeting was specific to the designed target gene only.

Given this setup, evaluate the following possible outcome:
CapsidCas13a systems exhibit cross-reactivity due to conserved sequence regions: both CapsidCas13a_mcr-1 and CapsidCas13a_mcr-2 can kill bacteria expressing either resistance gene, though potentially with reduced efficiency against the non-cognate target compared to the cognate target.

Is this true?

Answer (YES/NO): NO